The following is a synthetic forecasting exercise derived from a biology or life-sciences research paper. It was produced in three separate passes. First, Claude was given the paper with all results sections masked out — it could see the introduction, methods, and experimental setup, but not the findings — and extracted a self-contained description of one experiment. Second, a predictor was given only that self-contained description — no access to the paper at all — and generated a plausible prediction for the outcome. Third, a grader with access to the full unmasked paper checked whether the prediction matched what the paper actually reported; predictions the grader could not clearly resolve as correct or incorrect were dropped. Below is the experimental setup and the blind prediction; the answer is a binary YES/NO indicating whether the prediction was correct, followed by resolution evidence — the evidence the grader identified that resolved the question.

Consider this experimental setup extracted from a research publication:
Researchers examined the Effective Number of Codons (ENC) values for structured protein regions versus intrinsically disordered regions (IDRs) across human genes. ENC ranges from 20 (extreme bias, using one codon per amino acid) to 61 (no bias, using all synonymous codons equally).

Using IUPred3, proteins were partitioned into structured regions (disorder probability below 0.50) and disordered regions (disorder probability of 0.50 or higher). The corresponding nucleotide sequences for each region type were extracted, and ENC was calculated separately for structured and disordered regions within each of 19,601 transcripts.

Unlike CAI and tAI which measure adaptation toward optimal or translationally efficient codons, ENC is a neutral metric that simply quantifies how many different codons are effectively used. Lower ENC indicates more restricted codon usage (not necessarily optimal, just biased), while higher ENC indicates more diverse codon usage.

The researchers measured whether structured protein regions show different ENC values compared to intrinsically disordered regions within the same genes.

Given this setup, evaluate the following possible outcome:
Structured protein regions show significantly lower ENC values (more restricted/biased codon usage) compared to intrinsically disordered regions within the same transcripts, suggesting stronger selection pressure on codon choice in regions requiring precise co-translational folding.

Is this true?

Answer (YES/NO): YES